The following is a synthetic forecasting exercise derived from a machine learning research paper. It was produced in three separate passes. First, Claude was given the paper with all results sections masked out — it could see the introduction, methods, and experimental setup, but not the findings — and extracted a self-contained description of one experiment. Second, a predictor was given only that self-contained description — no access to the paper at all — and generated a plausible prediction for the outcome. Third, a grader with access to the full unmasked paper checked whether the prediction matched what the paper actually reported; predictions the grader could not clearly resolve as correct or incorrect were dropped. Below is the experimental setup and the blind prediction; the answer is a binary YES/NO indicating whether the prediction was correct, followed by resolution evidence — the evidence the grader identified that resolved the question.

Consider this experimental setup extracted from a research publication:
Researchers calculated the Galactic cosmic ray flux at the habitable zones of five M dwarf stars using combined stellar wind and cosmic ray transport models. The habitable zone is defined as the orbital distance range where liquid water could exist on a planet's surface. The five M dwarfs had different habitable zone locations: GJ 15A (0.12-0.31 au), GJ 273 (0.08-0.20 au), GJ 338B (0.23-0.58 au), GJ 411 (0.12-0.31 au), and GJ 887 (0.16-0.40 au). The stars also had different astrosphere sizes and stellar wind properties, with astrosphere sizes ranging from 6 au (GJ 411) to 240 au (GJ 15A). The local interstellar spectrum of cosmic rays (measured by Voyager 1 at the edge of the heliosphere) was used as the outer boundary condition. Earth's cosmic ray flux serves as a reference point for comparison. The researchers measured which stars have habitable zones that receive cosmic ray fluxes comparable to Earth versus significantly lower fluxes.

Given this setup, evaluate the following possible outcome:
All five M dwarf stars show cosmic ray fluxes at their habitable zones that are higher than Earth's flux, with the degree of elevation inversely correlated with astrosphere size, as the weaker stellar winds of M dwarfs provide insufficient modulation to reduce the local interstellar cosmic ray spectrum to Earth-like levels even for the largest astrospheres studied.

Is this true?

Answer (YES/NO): NO